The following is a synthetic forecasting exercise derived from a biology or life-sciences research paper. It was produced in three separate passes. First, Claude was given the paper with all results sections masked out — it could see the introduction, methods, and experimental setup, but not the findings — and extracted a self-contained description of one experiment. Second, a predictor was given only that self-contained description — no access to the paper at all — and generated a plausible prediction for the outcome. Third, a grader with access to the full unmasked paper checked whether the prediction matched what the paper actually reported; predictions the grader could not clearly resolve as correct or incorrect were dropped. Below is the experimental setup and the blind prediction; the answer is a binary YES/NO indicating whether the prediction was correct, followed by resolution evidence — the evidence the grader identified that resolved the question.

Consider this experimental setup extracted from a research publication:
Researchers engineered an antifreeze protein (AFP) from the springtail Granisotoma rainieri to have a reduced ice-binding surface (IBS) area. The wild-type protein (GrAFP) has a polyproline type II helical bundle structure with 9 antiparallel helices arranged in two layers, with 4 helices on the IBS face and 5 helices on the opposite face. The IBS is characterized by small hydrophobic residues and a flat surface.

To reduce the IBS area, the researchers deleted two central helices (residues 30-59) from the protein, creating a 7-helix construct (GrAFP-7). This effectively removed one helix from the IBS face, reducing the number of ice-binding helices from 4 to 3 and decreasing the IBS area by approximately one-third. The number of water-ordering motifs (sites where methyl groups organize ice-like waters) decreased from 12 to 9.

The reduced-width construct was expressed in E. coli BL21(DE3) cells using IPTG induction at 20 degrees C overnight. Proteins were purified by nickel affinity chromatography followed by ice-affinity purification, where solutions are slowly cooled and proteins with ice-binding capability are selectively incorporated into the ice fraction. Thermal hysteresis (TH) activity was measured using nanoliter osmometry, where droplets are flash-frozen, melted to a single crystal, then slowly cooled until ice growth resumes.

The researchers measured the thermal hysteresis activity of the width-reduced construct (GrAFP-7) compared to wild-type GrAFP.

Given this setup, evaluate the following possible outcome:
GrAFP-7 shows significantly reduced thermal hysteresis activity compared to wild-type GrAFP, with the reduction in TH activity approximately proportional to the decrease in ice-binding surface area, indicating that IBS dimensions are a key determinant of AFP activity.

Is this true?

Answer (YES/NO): NO